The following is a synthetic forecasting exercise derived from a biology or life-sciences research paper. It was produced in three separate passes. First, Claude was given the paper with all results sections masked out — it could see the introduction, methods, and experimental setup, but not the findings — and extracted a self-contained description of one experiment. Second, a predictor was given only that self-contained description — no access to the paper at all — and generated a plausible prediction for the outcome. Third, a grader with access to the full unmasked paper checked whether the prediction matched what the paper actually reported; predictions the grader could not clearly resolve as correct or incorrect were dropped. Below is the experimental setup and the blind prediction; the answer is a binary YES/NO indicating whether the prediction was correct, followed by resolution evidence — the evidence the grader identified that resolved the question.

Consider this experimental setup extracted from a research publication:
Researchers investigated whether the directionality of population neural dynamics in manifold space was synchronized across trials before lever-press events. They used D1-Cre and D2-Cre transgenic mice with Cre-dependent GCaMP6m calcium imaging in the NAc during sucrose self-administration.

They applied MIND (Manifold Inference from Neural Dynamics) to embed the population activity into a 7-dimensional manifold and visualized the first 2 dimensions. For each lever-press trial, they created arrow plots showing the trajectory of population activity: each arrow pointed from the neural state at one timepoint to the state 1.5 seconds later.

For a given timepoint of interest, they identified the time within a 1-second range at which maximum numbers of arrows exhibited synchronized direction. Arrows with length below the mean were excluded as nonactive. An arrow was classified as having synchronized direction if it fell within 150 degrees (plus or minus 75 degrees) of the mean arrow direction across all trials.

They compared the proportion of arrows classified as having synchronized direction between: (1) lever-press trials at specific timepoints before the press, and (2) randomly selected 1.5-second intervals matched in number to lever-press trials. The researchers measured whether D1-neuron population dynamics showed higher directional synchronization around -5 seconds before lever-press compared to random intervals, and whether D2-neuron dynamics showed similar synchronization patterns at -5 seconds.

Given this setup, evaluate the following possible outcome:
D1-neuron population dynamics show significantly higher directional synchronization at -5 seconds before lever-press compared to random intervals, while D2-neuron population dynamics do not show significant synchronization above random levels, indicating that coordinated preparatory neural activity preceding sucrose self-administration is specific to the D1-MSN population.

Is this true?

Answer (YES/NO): NO